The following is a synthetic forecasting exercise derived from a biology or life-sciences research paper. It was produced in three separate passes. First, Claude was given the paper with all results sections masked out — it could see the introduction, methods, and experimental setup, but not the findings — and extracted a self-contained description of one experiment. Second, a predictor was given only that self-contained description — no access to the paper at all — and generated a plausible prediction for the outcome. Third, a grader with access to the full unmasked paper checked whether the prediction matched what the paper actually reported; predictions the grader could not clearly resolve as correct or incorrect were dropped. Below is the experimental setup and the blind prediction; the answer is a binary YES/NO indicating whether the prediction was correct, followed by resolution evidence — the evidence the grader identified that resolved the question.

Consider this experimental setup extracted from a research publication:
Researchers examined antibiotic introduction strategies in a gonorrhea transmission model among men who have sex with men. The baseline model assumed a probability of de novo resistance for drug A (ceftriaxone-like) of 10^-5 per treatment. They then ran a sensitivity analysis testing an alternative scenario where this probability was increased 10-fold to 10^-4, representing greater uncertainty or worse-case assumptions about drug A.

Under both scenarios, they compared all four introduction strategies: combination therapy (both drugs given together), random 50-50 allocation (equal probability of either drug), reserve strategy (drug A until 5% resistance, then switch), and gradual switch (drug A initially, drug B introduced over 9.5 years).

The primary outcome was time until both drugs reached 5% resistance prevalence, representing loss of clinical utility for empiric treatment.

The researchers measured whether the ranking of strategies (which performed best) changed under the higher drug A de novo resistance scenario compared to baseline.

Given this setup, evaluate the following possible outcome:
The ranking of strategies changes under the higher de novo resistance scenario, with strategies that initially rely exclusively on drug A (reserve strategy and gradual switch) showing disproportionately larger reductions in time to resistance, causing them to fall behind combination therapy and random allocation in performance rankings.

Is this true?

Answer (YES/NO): NO